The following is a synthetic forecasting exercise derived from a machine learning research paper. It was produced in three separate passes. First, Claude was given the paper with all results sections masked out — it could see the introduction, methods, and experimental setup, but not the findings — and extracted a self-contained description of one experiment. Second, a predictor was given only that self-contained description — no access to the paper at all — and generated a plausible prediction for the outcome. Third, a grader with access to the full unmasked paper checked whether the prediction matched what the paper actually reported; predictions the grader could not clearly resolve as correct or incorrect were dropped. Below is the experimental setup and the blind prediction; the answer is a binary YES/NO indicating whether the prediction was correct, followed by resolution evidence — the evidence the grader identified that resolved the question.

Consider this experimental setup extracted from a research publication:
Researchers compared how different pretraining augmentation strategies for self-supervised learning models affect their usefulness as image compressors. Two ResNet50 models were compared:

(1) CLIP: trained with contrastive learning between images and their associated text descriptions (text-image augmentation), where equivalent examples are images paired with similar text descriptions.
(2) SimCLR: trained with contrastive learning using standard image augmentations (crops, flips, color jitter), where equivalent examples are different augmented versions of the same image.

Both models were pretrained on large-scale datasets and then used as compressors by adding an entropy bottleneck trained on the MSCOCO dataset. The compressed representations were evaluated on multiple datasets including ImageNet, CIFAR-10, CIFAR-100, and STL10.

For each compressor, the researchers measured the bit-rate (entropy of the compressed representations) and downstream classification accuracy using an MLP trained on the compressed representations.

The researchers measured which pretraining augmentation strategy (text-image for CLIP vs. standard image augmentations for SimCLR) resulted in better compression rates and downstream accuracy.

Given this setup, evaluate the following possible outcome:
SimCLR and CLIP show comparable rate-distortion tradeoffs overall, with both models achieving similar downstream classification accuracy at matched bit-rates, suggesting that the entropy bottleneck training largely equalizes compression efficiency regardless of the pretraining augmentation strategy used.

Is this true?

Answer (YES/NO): NO